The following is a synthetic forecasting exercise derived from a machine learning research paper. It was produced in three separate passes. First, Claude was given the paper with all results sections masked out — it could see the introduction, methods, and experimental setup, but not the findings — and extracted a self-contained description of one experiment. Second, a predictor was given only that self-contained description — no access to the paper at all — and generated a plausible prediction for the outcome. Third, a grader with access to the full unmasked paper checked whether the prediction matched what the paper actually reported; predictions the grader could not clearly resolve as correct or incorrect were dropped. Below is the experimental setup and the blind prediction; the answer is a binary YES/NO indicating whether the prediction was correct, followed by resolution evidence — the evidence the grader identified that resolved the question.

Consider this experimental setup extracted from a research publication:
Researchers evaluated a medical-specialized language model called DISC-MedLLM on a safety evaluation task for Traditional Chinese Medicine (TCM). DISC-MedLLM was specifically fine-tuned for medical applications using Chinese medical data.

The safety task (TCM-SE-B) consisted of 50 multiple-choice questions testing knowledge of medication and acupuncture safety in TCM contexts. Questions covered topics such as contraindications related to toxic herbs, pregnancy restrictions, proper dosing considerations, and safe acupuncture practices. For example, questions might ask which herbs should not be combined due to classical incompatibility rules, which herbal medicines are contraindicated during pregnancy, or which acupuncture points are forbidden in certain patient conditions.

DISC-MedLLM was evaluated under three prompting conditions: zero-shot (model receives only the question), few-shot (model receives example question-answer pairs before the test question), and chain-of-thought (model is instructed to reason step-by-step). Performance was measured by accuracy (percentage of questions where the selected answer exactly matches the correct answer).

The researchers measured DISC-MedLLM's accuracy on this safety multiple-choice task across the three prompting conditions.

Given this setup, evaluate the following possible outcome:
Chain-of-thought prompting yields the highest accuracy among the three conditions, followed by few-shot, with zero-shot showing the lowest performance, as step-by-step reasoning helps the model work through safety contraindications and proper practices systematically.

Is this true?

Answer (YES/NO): NO